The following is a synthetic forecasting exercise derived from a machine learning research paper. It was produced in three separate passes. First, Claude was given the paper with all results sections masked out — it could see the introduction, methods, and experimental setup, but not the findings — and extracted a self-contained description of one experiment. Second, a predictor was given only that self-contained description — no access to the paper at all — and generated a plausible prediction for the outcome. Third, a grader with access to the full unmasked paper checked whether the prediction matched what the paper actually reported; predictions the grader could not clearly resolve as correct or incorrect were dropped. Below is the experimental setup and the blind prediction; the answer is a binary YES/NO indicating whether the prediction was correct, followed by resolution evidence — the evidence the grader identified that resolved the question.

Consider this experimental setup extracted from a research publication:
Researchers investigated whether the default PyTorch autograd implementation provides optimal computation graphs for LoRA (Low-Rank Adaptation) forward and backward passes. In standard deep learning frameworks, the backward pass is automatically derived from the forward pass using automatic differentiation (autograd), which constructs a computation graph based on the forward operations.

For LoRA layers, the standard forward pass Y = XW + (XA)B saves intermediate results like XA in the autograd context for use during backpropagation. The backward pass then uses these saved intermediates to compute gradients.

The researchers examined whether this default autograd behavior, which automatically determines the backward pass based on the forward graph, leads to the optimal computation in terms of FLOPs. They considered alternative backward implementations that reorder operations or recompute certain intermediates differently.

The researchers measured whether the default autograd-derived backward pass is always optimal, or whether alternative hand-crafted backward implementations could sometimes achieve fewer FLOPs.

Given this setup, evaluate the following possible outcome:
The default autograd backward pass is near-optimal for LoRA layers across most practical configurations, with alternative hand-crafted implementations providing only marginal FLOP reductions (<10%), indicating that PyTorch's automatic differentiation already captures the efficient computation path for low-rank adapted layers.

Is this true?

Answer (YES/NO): NO